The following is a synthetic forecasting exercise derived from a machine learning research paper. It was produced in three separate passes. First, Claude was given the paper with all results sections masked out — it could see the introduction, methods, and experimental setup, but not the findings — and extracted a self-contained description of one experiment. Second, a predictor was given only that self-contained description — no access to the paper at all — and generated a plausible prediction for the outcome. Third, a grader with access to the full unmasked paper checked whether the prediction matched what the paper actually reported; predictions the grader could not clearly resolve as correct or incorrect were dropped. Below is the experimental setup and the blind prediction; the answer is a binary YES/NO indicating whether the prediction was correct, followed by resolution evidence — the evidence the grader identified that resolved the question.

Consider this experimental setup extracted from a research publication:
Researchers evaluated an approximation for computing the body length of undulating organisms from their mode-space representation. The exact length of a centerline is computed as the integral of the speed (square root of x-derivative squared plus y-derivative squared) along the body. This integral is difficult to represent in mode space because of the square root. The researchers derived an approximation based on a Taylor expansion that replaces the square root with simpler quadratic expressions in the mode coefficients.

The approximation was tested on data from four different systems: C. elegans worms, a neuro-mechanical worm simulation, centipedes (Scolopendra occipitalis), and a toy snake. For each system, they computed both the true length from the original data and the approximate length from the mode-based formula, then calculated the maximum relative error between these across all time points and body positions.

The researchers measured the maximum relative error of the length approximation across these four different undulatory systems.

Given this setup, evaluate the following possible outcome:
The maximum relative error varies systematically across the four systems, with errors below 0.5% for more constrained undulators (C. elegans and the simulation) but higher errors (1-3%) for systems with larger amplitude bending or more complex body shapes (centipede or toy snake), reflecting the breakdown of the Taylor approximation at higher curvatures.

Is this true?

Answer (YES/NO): NO